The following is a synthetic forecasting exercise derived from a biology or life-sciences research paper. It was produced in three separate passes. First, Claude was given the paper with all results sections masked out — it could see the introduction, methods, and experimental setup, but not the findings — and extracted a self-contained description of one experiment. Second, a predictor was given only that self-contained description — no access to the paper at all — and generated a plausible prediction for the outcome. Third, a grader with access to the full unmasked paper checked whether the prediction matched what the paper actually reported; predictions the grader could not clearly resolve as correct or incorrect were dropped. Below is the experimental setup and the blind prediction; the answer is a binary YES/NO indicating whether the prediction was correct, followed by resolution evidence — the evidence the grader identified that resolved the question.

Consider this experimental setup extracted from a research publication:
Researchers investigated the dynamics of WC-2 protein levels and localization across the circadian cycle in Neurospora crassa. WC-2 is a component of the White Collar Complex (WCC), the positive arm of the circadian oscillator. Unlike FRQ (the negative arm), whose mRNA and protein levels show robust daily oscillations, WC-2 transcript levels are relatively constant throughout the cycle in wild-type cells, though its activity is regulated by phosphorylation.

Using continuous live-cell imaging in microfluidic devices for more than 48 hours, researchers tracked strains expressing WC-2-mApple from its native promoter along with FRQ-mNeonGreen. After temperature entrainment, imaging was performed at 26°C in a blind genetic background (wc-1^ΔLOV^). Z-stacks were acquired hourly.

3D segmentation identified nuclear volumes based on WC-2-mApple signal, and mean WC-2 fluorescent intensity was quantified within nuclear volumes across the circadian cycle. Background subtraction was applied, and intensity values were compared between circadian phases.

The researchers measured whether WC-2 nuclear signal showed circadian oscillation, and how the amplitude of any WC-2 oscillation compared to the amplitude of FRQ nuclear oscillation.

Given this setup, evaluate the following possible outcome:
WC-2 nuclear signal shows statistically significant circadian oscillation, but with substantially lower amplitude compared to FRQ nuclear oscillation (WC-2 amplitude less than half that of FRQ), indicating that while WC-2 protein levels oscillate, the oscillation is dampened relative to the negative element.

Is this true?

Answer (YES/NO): NO